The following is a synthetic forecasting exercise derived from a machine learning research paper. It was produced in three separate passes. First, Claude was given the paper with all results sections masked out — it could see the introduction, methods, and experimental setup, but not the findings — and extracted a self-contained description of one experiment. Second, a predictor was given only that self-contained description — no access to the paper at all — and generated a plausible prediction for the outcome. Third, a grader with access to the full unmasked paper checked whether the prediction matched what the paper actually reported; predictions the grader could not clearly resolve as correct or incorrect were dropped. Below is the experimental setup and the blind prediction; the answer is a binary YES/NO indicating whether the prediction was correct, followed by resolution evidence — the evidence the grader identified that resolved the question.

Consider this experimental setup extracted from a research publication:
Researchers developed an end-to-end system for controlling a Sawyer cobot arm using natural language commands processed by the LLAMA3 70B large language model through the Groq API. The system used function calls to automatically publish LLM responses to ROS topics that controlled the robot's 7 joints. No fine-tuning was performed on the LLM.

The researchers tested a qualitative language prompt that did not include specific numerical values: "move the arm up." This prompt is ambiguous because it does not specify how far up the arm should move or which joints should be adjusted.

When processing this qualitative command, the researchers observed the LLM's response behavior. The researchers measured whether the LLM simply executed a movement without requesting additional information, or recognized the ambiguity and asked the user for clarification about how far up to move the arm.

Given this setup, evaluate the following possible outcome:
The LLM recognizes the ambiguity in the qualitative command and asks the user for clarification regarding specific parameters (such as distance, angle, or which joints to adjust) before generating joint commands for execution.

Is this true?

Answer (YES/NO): NO